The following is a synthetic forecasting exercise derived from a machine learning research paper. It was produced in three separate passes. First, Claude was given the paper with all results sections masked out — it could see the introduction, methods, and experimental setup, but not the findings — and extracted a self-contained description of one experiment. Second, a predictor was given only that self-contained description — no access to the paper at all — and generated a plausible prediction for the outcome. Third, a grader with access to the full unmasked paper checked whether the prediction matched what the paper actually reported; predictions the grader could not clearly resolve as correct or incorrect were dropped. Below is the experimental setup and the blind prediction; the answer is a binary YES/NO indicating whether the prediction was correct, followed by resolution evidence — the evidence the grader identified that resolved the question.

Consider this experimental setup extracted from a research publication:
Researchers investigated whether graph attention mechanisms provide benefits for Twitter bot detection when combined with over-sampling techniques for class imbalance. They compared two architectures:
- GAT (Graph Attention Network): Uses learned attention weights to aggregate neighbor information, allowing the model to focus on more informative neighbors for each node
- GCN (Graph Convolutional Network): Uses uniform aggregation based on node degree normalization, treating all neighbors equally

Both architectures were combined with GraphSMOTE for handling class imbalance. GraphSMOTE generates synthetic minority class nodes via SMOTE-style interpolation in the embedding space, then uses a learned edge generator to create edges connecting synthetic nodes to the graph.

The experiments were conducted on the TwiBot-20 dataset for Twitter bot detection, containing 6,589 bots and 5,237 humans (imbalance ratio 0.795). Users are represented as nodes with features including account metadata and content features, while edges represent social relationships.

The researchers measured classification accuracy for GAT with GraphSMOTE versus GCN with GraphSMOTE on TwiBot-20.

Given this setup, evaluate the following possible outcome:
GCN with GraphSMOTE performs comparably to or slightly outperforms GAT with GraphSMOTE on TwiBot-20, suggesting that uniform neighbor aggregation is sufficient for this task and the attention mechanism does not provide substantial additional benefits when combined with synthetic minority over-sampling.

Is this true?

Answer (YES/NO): NO